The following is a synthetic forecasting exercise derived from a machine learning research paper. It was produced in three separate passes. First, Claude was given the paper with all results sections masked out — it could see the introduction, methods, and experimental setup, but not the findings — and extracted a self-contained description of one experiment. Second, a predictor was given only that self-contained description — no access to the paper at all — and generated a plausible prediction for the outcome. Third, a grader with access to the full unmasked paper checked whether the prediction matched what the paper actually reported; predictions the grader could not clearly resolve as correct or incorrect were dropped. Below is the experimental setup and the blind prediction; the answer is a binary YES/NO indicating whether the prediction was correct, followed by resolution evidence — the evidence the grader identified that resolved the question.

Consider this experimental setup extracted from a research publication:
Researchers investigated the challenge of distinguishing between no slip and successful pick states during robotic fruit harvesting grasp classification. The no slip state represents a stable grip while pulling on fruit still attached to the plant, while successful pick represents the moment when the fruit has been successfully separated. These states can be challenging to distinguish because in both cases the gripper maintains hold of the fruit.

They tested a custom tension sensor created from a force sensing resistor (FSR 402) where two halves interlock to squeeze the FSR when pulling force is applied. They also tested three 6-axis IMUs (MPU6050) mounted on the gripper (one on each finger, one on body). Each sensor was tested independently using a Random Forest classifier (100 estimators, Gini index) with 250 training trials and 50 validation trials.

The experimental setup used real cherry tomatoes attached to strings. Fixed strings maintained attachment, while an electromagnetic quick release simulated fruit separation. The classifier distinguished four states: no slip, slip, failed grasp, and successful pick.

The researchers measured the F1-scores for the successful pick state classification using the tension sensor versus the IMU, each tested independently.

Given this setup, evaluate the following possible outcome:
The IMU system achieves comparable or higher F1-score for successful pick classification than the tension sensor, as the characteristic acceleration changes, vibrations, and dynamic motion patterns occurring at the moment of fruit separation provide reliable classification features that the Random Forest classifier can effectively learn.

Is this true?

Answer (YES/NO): NO